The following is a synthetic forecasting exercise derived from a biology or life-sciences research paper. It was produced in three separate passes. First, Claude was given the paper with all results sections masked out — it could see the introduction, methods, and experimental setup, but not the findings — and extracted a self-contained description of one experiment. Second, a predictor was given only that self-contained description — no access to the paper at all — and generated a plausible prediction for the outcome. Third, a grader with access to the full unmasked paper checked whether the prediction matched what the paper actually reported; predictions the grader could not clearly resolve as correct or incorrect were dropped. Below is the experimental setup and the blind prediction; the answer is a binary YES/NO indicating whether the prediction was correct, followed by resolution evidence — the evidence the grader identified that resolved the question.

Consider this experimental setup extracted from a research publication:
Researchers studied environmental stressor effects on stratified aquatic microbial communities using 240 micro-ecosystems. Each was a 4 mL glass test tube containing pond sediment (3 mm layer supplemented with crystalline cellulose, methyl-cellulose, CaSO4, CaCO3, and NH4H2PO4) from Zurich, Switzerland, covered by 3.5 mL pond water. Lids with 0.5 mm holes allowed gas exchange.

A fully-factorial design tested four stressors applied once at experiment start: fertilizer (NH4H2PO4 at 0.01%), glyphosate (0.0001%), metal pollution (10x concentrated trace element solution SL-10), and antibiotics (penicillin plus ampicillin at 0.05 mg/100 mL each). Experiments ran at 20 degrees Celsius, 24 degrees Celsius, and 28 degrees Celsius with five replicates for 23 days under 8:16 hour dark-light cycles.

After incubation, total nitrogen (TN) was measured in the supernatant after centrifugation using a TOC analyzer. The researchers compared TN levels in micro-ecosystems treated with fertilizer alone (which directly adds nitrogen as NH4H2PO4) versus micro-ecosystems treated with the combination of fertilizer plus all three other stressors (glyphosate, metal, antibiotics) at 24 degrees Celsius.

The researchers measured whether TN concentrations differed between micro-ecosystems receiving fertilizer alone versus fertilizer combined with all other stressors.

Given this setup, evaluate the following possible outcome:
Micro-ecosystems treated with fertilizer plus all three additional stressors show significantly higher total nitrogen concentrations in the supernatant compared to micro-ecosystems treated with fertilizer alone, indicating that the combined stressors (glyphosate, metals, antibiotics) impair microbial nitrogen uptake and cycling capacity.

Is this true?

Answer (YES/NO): NO